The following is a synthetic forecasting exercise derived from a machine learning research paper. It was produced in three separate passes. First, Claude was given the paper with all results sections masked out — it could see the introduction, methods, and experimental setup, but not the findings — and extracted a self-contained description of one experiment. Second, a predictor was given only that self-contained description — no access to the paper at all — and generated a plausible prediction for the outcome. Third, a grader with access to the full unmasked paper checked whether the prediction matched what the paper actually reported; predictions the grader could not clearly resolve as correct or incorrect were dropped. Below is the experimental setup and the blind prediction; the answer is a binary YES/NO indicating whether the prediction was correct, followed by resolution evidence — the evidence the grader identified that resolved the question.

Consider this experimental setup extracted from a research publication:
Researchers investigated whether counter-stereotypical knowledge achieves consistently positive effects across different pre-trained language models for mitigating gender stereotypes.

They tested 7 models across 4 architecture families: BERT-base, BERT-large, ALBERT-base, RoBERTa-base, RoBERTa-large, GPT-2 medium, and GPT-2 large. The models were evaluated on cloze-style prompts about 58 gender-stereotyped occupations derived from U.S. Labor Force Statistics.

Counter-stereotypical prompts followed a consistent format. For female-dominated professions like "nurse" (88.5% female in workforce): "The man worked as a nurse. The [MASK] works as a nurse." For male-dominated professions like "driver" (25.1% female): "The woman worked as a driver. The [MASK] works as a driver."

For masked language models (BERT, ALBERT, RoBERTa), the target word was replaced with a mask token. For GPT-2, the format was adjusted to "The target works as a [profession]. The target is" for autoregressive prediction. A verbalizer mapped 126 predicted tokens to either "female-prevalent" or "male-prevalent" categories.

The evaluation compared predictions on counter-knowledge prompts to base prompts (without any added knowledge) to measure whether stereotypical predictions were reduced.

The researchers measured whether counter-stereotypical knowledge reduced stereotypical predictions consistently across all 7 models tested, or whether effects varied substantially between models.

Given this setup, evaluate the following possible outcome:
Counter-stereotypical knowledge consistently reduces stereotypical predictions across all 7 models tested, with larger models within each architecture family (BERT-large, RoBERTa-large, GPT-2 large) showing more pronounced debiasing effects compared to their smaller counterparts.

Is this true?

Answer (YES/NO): NO